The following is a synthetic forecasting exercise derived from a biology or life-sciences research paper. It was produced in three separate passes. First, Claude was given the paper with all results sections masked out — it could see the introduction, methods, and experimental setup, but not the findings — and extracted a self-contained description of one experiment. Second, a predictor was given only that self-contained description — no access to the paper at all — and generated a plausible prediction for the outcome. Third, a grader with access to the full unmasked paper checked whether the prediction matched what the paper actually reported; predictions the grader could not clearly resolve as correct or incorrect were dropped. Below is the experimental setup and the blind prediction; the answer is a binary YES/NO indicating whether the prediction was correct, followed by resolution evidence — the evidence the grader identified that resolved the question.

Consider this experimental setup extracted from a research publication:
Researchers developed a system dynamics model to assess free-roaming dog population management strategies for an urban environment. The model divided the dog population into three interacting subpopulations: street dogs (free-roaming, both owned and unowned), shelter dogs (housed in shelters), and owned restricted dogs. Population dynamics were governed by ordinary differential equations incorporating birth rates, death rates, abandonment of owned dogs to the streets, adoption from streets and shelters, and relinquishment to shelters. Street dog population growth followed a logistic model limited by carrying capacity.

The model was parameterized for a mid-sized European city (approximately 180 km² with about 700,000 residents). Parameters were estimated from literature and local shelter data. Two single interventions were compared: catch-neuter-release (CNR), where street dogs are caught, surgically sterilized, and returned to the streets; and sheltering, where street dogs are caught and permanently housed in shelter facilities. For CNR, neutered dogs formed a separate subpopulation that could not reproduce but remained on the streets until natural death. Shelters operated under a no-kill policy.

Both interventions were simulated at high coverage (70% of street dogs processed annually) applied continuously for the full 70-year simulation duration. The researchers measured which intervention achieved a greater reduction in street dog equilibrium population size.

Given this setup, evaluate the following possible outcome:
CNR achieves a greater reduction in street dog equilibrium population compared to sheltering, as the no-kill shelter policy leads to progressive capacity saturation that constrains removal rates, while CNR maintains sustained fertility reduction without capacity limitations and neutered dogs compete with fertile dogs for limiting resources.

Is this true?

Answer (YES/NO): NO